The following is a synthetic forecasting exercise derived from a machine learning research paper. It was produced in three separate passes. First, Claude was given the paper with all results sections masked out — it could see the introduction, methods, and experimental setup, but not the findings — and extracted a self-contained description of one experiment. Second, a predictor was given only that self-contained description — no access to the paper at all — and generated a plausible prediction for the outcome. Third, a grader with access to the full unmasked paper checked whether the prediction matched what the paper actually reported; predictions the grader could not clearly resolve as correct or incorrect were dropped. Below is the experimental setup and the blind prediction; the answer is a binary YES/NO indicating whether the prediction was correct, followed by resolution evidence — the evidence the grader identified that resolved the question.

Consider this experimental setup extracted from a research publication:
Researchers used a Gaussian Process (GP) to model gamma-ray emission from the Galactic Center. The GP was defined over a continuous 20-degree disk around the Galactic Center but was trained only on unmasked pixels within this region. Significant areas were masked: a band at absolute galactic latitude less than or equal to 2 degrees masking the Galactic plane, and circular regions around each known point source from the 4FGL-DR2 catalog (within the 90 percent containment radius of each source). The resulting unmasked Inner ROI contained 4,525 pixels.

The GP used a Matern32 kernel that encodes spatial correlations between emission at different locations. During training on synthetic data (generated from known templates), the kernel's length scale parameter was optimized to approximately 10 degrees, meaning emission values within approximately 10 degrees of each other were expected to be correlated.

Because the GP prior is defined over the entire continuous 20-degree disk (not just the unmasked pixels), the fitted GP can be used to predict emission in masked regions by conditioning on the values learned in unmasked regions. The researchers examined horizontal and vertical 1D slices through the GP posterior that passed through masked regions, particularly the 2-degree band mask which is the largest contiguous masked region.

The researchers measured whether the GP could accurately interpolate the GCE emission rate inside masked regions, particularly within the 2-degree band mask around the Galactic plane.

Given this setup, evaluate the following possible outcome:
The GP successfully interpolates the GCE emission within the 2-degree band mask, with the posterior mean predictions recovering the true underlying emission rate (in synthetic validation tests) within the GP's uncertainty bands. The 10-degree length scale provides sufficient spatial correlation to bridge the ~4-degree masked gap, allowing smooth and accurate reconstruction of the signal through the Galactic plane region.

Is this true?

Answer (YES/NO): YES